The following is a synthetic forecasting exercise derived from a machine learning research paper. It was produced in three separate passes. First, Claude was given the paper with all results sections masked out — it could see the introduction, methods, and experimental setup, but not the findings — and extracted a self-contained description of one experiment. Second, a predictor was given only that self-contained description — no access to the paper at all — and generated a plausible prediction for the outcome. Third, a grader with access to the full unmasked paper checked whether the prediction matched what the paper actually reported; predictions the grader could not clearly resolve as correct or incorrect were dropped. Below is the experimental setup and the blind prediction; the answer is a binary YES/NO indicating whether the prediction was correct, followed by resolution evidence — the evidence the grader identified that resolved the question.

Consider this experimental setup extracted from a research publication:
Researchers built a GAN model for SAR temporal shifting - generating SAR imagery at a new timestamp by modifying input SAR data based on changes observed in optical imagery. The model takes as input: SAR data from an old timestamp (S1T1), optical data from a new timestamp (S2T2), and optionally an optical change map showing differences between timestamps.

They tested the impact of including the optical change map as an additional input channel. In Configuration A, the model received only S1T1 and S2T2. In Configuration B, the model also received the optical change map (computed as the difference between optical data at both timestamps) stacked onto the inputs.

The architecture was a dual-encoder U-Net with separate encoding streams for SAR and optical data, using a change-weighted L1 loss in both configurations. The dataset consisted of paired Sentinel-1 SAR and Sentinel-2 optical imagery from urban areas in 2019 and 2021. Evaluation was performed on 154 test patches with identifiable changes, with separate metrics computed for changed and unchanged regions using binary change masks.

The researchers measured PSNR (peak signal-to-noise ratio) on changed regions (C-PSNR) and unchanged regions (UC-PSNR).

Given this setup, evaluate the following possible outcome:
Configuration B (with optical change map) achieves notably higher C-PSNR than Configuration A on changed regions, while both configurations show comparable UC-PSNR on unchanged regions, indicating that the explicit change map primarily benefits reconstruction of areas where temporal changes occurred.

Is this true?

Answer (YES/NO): NO